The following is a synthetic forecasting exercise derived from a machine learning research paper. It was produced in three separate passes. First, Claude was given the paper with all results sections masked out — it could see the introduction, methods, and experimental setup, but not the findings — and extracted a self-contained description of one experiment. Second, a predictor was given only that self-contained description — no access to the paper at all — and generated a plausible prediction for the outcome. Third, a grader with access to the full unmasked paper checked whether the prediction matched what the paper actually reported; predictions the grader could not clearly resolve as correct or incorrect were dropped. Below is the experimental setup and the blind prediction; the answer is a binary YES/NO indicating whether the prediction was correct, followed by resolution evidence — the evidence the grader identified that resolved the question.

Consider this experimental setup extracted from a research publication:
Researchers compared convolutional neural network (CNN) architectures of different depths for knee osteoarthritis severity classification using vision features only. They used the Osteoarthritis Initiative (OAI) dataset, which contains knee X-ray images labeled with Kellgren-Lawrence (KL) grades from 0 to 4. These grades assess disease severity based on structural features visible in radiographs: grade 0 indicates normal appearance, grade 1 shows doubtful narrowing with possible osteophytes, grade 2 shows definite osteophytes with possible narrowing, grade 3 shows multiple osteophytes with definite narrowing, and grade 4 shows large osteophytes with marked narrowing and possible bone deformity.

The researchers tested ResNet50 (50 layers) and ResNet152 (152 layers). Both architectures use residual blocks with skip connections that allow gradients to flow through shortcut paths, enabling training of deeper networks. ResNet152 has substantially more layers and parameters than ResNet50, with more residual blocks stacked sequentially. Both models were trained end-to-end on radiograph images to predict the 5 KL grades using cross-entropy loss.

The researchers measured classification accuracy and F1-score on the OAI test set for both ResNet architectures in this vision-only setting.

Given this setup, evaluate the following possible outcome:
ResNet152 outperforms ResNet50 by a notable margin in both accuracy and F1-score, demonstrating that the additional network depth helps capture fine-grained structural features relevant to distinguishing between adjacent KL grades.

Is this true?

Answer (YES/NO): NO